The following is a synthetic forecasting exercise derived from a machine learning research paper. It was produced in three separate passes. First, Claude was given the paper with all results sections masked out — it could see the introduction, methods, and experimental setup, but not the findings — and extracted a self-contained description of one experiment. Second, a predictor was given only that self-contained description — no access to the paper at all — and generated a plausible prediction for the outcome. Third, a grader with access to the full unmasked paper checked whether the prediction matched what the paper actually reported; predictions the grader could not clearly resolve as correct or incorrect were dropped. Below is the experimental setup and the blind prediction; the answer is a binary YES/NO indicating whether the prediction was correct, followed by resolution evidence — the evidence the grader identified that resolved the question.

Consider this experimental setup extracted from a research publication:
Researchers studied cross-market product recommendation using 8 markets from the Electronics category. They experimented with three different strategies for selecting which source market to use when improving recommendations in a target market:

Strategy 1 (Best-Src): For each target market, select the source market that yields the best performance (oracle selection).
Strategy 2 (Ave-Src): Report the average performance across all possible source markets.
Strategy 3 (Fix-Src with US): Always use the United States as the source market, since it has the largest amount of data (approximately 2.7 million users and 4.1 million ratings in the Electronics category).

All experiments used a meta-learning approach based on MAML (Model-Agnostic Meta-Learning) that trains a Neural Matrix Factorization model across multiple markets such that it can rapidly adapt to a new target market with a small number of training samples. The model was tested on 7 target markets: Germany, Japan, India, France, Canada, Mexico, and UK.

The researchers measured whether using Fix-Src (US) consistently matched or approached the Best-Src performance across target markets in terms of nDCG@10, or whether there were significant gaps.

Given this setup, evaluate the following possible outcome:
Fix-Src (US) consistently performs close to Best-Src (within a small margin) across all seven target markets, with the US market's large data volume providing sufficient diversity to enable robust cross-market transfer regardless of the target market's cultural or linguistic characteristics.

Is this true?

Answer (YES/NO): NO